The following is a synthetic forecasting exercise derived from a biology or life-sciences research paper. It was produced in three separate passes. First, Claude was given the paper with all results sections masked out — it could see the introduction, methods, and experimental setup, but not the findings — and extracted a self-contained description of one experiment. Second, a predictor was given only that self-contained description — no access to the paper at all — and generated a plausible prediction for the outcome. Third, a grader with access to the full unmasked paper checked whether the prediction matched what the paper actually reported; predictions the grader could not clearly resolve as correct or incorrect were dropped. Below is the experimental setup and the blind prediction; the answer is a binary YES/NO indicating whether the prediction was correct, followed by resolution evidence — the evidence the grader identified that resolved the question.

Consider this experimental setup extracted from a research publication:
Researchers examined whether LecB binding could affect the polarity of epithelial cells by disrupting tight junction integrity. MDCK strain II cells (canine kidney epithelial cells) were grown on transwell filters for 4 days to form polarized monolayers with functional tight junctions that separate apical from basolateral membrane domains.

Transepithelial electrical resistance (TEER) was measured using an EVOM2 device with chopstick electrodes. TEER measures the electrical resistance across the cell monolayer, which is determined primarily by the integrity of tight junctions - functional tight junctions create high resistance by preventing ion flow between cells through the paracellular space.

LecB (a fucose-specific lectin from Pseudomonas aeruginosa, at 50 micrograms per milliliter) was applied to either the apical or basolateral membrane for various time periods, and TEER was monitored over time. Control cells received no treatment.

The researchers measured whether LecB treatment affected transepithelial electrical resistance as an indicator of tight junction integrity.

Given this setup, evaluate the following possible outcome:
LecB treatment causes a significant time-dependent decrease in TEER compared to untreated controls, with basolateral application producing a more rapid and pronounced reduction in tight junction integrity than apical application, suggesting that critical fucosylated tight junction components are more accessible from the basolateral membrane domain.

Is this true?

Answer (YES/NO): NO